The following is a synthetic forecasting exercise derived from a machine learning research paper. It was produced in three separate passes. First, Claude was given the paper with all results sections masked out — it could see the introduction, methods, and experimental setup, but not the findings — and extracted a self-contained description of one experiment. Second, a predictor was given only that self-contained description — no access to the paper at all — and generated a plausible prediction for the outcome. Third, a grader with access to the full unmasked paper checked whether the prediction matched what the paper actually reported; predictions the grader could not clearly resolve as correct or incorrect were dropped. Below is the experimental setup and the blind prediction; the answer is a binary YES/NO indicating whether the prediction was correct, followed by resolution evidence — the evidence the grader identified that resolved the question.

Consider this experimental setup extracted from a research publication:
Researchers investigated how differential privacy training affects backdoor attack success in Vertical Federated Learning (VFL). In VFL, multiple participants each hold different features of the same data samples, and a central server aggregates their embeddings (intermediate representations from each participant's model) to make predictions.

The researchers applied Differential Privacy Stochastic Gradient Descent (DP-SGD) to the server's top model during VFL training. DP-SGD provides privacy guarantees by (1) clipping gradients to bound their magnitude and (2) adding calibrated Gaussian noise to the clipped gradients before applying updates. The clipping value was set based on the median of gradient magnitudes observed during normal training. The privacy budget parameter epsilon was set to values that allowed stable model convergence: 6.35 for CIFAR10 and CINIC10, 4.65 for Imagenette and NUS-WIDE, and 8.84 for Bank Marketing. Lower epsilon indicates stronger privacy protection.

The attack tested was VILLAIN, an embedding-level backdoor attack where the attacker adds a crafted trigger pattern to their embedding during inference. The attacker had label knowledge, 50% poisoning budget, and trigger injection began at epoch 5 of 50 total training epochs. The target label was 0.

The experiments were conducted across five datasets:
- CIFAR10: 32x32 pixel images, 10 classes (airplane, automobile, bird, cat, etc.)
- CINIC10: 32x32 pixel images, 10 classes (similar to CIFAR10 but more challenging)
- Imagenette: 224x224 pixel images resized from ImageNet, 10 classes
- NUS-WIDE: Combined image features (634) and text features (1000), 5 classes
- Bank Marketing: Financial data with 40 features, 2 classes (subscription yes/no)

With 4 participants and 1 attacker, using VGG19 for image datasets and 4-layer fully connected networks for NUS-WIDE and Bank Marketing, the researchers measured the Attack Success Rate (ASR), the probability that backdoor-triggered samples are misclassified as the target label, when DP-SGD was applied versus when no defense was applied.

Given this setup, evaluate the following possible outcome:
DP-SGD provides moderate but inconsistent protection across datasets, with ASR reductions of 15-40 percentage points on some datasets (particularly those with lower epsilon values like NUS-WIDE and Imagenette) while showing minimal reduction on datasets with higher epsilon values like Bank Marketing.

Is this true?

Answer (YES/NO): NO